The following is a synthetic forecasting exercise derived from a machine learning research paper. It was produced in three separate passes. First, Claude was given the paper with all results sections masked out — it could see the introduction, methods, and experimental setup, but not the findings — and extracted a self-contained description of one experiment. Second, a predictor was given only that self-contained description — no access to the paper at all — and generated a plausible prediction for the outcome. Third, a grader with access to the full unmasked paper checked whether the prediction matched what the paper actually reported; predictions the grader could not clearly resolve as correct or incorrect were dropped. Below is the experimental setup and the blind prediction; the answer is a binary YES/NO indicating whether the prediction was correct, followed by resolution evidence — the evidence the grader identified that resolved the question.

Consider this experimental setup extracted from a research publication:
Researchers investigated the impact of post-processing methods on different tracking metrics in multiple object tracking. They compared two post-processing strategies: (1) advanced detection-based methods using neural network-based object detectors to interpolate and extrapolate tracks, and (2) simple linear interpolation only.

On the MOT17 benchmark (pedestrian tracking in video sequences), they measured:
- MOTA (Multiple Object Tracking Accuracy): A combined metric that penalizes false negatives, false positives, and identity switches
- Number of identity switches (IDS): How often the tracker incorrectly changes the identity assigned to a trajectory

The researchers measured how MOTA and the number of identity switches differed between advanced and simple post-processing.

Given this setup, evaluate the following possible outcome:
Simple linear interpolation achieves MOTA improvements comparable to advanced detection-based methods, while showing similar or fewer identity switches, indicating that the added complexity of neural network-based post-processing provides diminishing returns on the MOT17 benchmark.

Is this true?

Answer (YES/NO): NO